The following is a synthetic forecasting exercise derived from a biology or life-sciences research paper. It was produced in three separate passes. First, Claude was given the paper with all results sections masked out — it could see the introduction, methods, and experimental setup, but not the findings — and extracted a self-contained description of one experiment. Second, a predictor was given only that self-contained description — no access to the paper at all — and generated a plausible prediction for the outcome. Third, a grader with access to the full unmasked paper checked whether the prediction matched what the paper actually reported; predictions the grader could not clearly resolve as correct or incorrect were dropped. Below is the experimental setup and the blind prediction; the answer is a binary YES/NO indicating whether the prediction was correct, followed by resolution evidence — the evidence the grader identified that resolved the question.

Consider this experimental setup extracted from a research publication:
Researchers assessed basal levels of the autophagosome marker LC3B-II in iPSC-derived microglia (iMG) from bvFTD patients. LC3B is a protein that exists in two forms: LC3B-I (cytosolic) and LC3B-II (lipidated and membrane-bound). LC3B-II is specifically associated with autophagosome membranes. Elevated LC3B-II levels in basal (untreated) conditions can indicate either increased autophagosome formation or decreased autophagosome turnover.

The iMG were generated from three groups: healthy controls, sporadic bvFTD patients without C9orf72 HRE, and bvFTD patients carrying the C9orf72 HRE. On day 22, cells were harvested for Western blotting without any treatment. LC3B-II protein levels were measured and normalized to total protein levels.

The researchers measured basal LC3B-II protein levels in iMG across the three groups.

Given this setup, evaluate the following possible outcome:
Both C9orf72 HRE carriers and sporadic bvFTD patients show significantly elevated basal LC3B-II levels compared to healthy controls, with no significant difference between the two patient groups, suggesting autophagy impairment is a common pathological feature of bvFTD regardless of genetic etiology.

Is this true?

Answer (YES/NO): NO